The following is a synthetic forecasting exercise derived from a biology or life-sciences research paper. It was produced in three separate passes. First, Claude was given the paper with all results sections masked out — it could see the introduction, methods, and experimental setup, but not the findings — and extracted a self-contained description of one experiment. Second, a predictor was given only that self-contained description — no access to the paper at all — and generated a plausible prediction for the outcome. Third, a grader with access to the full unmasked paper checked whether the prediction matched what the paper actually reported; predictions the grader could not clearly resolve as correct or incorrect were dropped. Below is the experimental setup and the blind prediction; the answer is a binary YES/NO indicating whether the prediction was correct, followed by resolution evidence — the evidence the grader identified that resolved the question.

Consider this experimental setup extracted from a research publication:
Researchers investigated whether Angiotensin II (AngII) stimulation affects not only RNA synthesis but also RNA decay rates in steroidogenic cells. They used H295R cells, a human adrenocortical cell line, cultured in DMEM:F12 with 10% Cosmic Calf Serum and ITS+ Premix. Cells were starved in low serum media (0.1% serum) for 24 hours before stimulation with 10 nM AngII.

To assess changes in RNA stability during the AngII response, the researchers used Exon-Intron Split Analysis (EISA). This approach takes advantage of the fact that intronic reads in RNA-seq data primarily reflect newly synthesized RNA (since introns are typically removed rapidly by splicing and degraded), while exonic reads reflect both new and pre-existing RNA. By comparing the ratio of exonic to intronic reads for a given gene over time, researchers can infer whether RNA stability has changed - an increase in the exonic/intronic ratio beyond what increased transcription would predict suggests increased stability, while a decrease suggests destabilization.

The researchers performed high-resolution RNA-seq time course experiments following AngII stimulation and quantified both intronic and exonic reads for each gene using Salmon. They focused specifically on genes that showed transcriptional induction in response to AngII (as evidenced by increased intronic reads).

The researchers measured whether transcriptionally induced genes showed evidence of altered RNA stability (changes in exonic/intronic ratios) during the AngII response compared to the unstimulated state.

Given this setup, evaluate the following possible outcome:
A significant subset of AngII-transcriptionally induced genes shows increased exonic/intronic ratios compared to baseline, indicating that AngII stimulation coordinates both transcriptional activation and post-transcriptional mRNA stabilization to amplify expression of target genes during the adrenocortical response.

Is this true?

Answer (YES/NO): NO